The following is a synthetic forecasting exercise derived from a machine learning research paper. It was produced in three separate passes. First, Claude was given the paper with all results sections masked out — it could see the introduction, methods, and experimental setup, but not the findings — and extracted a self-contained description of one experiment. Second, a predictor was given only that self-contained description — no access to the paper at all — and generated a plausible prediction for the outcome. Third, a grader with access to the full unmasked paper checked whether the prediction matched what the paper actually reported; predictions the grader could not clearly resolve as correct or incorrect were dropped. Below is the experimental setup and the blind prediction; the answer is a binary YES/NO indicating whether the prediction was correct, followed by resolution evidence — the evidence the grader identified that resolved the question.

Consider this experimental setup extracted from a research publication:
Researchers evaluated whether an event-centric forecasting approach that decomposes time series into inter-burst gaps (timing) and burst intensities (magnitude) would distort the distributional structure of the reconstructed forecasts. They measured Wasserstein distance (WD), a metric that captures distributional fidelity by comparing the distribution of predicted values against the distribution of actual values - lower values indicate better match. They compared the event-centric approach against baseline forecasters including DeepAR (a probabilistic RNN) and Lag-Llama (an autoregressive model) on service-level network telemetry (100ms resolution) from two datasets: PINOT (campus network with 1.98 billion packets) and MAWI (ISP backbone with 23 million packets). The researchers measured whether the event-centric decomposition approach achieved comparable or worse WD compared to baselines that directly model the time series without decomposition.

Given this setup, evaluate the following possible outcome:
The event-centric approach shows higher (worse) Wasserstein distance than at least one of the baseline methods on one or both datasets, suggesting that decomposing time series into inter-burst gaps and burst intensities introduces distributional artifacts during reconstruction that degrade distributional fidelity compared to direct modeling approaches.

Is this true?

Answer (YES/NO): NO